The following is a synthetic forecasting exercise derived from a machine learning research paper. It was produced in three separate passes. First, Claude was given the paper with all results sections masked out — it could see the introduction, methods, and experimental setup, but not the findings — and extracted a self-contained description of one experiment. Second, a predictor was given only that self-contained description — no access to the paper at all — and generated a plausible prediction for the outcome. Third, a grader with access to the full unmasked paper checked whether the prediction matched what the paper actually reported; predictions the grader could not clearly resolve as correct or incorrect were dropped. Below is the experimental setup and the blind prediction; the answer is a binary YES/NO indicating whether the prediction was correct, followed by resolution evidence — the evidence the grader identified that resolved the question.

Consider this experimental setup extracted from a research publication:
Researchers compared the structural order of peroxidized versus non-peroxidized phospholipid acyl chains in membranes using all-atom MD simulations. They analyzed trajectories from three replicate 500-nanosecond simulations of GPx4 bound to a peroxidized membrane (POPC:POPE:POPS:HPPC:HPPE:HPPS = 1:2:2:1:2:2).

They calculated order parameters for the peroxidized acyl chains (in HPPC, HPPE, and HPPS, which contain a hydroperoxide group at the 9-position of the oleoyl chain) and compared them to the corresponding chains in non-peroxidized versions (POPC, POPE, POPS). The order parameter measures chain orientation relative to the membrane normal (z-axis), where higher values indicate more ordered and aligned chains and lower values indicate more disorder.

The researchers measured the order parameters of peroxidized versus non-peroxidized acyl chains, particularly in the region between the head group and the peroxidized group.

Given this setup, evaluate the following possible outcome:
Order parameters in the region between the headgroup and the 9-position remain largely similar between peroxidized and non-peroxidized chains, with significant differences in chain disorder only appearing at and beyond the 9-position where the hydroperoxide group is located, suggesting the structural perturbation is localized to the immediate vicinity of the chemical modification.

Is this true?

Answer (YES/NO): NO